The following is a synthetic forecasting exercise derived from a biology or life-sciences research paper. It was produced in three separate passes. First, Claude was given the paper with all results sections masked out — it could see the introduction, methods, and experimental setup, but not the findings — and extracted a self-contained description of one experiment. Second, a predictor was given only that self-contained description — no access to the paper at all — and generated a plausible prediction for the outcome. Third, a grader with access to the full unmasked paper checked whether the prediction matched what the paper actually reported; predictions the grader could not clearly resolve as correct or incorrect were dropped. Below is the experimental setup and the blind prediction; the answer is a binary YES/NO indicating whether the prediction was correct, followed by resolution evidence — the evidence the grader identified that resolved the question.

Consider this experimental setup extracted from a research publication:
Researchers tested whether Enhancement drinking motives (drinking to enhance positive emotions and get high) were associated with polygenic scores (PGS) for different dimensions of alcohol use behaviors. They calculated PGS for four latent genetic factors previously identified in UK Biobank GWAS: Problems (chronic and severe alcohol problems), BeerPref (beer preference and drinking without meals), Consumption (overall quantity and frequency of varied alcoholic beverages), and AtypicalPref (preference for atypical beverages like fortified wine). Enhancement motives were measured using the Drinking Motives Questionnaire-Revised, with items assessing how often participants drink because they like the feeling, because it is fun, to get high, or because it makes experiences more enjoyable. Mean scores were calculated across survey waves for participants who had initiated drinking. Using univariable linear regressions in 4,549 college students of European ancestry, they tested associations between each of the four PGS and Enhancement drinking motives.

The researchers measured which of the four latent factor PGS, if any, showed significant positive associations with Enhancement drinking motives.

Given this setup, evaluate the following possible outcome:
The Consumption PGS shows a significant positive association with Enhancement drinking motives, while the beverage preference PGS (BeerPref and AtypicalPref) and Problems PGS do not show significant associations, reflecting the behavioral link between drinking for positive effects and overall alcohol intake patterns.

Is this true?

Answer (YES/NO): YES